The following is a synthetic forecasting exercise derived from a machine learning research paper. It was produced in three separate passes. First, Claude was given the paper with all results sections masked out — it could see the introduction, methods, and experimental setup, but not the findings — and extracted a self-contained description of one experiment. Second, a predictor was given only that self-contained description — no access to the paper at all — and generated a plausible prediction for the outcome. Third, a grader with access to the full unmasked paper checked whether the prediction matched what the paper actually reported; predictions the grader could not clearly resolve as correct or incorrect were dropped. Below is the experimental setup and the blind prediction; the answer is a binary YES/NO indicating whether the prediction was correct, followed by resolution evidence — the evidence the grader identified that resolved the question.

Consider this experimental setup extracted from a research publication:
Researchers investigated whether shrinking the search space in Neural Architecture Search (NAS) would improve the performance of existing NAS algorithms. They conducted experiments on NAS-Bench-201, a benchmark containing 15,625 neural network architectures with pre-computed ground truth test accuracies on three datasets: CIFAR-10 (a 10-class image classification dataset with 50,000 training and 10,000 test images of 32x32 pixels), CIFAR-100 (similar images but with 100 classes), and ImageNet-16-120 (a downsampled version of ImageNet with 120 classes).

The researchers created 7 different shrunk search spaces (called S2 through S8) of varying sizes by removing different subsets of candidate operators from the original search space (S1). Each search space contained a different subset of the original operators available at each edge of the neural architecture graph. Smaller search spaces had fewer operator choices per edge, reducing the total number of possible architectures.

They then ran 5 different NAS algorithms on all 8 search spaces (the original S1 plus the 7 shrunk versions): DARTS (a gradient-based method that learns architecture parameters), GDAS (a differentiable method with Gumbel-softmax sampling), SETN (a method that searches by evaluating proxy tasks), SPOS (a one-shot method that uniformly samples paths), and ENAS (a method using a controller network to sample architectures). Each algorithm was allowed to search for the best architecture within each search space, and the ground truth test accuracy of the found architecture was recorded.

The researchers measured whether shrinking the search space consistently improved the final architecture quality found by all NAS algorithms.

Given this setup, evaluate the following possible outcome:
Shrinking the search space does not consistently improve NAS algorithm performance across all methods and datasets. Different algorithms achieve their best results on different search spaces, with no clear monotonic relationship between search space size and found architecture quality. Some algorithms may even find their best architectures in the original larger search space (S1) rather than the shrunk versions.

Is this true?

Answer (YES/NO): NO